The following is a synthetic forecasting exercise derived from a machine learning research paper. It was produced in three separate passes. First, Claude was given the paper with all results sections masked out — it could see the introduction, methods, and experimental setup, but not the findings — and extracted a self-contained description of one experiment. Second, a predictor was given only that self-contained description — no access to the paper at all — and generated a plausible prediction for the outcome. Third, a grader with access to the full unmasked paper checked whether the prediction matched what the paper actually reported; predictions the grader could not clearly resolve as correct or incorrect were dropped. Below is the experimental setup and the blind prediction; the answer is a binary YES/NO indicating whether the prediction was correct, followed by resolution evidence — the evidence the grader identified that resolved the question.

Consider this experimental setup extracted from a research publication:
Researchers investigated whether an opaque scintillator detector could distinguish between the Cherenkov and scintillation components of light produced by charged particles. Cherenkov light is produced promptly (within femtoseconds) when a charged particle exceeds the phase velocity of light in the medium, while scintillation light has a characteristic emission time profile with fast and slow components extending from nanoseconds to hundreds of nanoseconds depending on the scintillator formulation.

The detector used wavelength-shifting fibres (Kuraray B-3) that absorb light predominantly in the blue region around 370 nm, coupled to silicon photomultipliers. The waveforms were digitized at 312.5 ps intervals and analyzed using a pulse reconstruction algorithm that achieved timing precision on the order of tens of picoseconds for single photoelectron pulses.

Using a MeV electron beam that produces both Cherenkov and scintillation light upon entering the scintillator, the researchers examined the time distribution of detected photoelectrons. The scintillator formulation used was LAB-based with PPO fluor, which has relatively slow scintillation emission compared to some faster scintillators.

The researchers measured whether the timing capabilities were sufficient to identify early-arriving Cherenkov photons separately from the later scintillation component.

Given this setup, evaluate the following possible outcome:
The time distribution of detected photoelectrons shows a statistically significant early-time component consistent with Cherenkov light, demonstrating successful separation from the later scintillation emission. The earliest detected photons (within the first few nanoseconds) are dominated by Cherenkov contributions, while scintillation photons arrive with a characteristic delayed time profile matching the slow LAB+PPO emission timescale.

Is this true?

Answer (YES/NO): NO